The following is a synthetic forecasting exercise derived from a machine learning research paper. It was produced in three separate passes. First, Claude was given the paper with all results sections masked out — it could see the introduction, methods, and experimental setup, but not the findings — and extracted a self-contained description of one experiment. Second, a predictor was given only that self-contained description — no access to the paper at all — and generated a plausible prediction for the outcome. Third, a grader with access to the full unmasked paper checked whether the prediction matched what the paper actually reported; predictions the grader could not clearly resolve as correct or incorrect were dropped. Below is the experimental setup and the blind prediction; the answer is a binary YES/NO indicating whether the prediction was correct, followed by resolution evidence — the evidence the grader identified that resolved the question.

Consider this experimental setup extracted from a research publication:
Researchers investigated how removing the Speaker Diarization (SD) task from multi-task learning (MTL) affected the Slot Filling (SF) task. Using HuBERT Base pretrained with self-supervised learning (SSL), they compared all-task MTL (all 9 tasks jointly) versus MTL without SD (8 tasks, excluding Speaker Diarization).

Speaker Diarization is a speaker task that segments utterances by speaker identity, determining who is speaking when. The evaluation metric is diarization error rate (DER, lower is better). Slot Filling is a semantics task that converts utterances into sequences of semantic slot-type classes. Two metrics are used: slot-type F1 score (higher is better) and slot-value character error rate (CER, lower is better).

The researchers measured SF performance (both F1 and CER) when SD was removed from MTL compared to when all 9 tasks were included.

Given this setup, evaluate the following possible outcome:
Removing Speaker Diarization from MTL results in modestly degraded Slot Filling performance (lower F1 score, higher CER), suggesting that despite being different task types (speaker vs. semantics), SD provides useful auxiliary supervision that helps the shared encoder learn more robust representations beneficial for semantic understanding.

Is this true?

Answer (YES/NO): NO